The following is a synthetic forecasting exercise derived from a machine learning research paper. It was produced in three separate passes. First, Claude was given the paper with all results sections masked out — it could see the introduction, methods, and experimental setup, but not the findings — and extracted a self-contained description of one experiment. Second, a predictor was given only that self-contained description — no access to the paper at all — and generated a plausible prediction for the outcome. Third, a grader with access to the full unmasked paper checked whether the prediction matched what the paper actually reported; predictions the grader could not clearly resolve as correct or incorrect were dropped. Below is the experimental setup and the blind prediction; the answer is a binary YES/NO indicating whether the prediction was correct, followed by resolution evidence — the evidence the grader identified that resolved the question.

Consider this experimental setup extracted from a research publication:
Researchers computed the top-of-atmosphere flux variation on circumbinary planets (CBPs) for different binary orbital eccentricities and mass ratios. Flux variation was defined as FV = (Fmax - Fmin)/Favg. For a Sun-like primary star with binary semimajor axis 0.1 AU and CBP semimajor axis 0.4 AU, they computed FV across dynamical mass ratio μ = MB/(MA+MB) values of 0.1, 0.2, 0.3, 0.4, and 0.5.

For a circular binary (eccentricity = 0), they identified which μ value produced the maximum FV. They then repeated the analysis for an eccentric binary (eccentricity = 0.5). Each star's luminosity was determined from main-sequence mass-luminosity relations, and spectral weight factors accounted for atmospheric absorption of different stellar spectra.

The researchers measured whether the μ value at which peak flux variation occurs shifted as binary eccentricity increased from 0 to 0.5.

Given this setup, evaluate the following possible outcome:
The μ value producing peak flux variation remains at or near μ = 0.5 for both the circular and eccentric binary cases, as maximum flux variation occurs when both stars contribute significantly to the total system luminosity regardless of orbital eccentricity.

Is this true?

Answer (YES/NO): NO